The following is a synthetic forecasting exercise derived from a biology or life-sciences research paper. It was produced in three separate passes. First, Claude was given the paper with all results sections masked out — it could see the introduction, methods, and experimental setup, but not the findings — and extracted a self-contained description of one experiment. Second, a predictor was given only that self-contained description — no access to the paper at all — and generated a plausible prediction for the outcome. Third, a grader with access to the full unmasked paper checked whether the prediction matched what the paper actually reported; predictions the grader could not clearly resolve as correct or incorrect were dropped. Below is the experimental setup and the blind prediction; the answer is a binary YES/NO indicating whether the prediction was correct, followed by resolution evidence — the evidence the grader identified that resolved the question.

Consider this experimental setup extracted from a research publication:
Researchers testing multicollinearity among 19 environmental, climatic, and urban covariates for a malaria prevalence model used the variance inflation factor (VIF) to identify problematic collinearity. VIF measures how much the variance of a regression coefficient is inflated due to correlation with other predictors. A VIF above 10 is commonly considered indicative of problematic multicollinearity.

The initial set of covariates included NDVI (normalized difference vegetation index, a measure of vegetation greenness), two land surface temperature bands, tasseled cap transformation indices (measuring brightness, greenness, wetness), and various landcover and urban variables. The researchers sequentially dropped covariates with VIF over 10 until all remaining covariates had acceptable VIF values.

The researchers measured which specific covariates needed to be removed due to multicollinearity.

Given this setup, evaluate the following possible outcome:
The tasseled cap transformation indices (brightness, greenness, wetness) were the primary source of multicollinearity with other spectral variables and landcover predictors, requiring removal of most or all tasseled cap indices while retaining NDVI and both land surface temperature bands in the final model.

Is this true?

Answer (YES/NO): NO